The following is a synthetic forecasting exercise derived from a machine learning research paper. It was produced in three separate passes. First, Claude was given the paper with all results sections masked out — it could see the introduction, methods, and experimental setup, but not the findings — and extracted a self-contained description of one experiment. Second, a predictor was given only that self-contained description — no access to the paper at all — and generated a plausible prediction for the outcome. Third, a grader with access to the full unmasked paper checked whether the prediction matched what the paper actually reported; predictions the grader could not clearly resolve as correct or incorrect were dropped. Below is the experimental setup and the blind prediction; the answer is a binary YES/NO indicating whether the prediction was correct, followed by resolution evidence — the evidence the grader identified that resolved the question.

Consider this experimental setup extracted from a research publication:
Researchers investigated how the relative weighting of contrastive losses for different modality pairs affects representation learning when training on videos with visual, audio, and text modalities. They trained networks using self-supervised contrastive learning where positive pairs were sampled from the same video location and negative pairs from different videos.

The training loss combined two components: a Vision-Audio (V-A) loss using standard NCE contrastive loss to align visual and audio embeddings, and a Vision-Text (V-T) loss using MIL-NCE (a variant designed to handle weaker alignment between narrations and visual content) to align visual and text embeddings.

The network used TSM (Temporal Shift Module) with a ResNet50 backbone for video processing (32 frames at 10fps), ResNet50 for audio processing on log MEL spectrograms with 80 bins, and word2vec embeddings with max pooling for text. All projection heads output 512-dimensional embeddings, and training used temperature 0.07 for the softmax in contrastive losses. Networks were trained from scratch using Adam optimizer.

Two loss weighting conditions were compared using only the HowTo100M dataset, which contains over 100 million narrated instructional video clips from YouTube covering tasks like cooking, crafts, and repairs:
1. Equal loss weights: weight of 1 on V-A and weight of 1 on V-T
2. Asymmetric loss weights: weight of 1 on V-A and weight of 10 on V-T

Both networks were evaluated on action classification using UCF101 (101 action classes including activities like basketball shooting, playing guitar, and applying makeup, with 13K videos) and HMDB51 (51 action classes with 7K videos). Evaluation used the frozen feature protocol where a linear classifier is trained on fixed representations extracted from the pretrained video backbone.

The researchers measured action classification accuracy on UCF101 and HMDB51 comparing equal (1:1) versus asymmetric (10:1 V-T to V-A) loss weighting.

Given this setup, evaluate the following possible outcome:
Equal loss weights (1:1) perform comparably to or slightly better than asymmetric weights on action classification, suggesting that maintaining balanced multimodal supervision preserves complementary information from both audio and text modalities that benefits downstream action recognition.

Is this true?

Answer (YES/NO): NO